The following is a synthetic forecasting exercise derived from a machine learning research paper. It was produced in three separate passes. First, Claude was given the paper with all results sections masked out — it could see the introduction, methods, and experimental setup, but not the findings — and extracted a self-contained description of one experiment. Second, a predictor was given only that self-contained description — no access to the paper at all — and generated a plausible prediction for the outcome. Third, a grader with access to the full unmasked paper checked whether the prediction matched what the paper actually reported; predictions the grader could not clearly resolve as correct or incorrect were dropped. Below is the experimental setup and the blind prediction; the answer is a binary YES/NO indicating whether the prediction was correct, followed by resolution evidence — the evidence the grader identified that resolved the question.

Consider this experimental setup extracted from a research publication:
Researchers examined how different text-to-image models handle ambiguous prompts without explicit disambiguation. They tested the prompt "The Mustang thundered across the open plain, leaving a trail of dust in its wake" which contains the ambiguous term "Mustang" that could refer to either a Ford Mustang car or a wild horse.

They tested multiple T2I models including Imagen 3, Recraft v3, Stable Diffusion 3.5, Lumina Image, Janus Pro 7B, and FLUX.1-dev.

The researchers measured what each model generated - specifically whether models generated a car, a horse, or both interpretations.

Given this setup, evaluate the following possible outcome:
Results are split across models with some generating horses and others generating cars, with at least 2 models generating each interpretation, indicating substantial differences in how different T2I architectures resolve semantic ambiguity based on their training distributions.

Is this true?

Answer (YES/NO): NO